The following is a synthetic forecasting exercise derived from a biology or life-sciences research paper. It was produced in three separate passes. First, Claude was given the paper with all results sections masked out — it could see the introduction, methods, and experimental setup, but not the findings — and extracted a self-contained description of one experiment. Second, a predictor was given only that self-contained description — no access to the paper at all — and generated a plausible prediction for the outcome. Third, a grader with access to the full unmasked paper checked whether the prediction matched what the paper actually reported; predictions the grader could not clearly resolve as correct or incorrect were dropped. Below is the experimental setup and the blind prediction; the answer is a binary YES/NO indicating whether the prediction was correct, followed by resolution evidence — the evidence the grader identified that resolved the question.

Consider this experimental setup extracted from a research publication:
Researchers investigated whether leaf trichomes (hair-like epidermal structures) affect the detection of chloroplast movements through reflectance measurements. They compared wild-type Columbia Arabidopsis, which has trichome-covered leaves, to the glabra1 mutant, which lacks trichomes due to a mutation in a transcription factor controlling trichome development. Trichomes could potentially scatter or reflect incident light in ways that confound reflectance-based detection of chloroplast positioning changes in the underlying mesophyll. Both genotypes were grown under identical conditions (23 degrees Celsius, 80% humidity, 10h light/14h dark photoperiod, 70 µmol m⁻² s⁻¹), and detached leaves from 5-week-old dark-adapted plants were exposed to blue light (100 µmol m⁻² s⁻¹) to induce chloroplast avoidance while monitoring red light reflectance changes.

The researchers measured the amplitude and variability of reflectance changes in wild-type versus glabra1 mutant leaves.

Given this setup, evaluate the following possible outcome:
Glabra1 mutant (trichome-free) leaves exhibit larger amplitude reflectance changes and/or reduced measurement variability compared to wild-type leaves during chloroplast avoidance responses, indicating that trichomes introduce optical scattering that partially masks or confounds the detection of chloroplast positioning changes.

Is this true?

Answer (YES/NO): NO